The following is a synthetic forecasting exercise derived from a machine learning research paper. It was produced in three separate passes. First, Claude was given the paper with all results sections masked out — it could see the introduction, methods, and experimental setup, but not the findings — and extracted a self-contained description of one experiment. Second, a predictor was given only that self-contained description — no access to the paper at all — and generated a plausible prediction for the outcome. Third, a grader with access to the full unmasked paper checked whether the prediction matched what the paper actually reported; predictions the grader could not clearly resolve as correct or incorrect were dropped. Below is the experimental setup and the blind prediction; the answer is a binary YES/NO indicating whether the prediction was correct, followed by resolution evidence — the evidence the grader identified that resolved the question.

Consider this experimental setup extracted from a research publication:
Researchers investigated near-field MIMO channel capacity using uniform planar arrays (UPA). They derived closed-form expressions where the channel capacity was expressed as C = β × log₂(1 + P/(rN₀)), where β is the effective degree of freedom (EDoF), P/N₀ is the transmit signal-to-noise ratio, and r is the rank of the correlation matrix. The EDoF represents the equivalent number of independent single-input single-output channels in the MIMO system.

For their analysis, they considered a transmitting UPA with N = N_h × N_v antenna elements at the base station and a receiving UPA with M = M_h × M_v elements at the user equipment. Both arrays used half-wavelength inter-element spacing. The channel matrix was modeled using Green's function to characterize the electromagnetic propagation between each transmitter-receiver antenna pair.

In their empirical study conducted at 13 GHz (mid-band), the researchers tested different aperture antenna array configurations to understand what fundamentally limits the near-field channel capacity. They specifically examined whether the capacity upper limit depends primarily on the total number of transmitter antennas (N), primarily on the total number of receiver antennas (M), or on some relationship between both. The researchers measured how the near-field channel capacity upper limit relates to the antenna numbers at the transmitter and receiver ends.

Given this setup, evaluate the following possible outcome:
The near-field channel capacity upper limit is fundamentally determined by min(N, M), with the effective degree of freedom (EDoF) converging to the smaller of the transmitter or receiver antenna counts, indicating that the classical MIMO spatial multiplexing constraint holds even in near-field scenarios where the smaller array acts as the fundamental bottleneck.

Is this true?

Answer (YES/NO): YES